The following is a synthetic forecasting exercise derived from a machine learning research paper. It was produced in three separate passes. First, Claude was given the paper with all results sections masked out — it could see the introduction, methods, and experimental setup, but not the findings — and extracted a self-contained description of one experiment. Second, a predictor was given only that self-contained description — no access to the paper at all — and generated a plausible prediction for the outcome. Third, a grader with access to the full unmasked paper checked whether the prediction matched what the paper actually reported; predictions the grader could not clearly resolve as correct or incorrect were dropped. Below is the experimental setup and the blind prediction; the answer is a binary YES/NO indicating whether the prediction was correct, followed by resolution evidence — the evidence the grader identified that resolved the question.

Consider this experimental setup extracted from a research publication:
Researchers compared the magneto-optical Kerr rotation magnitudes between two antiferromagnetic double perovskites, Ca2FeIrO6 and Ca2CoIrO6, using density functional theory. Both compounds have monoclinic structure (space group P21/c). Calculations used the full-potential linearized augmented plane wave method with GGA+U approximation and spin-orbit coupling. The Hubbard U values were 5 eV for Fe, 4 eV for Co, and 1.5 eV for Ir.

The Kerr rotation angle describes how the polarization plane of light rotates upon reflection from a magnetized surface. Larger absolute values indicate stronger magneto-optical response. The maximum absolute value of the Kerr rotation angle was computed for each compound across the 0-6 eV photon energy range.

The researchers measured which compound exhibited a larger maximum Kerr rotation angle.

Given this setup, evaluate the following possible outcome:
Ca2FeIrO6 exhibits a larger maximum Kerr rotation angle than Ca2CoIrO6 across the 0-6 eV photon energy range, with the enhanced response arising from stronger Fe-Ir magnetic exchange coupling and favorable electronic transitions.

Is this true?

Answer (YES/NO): YES